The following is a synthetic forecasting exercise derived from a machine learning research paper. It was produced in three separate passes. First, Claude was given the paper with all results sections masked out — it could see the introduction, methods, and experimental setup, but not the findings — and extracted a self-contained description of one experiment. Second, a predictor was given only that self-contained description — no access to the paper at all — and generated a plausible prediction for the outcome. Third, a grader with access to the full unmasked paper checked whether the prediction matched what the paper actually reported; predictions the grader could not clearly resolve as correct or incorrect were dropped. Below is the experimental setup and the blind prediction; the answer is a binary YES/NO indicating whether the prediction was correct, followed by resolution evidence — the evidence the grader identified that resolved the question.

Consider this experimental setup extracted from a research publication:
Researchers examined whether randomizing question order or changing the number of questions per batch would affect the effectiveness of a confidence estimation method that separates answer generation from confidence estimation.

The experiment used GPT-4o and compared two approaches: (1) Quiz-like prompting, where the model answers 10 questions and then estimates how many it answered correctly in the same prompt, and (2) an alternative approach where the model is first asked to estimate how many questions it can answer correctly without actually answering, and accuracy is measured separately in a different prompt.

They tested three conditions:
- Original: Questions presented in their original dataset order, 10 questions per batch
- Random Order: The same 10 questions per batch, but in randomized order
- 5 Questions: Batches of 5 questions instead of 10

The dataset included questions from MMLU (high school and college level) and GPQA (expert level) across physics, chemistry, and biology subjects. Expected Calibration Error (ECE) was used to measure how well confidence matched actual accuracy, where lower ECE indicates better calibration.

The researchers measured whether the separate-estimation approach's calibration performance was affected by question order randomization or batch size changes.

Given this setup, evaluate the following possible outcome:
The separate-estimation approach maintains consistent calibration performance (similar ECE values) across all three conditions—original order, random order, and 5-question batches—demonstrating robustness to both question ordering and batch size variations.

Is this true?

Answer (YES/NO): YES